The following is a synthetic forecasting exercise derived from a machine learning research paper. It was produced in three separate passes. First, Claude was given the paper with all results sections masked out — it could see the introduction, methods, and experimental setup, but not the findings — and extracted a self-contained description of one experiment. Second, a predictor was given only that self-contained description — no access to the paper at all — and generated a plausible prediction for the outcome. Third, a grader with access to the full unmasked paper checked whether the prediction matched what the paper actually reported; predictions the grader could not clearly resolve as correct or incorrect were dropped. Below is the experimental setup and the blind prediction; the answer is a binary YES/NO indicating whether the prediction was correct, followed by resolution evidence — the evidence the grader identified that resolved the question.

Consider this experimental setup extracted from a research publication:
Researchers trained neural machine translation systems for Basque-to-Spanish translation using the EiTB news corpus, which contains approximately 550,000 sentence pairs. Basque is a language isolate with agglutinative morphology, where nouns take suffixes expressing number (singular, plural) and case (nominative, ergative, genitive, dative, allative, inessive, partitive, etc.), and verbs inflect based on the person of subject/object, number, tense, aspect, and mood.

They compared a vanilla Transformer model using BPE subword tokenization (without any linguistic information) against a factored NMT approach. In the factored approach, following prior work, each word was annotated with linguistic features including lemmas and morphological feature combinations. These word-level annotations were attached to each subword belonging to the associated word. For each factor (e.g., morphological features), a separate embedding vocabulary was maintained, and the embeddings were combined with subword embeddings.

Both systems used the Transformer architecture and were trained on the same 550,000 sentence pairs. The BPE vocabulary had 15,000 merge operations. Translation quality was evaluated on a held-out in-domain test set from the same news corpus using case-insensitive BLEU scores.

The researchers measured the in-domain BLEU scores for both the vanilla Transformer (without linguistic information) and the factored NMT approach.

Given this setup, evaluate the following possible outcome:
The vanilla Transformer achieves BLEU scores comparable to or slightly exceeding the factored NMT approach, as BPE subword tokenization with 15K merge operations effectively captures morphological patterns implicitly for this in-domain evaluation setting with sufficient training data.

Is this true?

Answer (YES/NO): NO